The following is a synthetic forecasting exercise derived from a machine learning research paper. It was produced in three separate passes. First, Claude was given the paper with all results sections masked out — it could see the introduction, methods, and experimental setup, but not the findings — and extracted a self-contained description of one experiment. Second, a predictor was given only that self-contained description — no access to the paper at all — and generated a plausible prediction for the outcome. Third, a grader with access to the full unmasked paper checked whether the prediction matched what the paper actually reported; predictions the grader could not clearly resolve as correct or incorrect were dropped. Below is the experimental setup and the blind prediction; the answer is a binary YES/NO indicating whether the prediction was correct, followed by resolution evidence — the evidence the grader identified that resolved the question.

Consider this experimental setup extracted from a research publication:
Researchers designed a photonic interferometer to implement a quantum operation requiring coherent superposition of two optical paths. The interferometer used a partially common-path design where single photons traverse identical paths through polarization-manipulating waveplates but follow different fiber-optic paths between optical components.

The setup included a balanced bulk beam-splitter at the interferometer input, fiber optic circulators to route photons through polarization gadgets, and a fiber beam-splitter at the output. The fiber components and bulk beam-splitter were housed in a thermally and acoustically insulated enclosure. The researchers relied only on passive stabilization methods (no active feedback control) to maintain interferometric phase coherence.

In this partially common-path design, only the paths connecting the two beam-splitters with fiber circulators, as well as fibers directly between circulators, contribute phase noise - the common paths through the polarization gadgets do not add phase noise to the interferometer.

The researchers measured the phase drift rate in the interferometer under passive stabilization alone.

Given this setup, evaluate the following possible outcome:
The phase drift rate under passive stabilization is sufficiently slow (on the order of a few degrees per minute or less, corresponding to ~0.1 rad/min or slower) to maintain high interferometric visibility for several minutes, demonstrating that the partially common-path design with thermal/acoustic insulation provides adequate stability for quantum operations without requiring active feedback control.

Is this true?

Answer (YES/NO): YES